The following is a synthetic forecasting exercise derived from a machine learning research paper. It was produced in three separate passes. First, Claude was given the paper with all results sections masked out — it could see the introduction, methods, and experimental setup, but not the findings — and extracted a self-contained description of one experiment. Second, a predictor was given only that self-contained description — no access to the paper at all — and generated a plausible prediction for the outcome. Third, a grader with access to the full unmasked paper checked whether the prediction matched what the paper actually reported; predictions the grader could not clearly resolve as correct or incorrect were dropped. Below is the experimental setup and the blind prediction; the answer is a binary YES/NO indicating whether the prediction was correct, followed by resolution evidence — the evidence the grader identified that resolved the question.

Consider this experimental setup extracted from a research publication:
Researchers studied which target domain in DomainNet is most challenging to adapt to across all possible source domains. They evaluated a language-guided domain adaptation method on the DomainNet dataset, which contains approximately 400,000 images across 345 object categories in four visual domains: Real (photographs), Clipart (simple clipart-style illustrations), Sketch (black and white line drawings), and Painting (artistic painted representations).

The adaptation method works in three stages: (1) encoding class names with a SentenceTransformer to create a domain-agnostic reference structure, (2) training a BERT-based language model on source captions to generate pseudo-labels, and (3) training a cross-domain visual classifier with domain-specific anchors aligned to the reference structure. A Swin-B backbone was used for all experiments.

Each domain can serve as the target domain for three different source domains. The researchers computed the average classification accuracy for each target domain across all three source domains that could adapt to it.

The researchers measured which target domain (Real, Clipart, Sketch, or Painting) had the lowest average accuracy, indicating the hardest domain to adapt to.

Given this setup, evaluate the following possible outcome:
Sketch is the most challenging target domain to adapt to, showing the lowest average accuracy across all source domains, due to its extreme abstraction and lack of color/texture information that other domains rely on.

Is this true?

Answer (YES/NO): YES